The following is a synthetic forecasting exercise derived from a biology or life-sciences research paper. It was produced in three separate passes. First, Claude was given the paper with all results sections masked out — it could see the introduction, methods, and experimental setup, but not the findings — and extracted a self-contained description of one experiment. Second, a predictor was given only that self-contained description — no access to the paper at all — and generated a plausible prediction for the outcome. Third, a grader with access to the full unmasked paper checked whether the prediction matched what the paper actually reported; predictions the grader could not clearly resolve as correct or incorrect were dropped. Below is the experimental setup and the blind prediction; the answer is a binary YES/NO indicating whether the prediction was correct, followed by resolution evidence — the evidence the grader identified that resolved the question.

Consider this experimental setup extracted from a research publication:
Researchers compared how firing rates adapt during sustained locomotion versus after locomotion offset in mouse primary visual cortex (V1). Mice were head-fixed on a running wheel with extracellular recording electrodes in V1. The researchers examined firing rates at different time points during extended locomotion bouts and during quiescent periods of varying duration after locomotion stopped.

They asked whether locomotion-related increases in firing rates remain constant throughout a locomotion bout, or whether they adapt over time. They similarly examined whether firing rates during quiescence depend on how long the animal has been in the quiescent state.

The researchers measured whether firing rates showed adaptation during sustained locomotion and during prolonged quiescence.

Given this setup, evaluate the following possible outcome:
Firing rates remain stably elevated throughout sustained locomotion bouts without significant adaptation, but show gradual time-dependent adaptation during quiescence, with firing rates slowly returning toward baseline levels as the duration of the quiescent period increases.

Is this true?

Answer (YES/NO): NO